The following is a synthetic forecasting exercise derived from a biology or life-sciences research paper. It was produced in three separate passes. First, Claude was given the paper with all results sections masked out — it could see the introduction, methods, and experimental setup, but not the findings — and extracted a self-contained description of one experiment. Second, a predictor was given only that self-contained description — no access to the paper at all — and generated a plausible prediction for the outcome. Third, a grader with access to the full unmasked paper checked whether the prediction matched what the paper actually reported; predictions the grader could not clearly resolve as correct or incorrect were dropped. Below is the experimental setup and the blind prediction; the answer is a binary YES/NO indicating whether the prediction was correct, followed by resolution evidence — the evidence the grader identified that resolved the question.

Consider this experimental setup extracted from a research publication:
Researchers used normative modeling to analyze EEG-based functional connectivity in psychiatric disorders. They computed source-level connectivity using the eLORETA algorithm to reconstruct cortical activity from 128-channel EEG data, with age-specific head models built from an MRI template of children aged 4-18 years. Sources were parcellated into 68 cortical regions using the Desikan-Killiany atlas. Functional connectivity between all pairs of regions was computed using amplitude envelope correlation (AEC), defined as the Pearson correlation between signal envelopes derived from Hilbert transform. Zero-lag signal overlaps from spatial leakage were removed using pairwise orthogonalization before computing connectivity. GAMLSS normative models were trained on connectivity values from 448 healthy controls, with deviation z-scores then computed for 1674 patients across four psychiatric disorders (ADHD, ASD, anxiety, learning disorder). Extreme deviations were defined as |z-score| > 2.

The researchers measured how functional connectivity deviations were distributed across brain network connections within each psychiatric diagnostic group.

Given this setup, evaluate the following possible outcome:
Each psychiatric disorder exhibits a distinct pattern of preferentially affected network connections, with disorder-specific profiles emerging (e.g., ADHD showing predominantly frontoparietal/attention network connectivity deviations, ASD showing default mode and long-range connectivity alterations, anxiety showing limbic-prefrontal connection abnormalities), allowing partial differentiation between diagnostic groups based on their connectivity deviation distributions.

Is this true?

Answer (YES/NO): NO